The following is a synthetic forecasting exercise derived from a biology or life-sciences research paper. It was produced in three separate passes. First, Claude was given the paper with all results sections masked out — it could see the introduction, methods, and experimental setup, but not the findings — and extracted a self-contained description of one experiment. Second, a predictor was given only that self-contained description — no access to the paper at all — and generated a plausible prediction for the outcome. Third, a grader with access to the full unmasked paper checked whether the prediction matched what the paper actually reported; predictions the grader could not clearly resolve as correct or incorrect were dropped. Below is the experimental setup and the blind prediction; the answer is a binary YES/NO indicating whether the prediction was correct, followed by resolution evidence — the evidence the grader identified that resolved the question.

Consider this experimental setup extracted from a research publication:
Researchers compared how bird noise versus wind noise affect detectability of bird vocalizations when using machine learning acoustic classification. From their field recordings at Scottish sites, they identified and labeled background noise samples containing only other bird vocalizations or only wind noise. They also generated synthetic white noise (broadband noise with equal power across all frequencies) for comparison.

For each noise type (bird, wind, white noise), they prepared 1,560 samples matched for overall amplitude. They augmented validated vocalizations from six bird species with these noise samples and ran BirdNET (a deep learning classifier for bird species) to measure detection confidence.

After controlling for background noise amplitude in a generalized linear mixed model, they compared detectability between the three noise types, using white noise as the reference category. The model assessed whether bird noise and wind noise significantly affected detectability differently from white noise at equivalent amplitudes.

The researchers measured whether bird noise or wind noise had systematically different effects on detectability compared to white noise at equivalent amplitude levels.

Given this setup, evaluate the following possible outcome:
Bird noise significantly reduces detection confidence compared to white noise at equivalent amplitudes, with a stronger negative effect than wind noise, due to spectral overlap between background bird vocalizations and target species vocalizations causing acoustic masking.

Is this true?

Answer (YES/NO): NO